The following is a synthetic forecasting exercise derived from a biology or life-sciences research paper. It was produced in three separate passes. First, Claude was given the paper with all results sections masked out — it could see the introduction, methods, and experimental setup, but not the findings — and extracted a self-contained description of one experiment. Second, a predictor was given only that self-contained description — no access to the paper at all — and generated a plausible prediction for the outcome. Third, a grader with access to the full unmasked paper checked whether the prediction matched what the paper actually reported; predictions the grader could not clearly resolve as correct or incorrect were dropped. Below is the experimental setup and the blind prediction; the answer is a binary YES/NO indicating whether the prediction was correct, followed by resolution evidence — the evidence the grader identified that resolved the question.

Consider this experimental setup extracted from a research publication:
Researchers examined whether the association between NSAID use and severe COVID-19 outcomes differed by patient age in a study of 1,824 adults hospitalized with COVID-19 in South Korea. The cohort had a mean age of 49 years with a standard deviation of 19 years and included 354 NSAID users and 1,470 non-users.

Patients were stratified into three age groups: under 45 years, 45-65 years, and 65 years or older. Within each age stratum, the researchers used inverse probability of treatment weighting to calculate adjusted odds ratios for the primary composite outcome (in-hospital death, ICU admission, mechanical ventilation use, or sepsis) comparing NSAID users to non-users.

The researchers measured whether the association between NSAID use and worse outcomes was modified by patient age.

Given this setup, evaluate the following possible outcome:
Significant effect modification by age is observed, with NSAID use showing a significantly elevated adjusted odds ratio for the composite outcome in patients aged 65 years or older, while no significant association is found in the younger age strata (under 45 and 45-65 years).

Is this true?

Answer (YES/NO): NO